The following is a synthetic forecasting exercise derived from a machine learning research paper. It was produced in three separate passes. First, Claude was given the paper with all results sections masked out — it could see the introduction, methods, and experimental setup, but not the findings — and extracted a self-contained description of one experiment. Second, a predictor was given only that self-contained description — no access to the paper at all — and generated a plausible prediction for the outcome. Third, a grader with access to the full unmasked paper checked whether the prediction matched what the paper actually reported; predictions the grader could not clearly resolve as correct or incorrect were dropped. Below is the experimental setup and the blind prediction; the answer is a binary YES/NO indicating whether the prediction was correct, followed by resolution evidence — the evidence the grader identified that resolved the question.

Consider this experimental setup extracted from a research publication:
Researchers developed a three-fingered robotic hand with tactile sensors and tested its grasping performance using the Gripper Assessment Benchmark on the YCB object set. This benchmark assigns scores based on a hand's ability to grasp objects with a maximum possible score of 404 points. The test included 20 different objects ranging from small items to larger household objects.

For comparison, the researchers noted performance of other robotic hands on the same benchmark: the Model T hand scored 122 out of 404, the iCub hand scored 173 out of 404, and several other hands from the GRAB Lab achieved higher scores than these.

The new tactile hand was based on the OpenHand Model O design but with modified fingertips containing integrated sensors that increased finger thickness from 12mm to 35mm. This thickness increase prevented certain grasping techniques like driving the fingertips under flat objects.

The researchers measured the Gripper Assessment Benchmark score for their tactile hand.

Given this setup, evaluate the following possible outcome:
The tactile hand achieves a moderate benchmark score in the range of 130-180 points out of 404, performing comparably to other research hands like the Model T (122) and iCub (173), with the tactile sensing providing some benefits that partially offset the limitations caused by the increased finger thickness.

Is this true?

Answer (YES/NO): NO